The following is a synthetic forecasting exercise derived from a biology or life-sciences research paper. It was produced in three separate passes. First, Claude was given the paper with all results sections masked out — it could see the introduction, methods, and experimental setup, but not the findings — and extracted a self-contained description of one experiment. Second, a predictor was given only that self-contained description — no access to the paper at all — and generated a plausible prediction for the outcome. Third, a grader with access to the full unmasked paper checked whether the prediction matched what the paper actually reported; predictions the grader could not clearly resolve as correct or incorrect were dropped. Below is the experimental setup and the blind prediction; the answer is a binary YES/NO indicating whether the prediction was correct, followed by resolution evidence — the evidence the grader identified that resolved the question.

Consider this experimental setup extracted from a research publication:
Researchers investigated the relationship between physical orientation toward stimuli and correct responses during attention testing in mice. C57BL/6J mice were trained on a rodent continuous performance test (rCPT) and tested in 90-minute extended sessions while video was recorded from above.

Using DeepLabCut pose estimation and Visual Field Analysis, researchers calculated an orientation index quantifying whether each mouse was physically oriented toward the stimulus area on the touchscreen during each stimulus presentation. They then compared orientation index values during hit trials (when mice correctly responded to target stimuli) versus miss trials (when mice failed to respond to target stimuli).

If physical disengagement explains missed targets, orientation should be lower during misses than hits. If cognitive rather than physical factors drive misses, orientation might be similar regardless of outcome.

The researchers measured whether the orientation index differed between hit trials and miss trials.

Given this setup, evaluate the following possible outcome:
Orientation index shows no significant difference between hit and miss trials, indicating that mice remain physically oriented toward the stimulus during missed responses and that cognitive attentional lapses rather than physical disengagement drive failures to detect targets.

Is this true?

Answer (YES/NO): NO